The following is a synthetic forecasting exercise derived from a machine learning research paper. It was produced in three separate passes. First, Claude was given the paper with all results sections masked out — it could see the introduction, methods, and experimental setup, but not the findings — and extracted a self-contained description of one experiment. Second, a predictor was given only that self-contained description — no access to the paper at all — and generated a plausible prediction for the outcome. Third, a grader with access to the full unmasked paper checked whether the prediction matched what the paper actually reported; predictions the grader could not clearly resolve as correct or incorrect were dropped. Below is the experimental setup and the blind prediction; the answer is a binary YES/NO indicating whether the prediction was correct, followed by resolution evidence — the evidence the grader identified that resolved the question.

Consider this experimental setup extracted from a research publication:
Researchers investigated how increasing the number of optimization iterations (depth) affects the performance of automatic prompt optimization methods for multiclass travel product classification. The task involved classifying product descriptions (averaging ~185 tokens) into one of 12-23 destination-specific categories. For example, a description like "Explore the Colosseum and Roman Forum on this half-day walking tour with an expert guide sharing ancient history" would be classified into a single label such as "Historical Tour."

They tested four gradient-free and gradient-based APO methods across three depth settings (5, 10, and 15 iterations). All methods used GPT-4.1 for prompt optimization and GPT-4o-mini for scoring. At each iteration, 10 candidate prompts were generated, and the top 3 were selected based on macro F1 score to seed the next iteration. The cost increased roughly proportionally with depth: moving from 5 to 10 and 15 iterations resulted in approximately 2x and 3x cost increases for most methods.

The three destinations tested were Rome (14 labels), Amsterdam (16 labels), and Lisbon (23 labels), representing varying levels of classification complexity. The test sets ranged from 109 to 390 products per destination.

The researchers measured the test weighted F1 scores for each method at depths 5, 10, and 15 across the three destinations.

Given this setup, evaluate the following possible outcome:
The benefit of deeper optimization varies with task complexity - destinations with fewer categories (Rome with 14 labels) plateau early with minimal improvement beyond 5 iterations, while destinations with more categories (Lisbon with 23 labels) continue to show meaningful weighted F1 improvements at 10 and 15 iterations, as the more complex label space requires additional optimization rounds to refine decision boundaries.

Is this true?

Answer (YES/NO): NO